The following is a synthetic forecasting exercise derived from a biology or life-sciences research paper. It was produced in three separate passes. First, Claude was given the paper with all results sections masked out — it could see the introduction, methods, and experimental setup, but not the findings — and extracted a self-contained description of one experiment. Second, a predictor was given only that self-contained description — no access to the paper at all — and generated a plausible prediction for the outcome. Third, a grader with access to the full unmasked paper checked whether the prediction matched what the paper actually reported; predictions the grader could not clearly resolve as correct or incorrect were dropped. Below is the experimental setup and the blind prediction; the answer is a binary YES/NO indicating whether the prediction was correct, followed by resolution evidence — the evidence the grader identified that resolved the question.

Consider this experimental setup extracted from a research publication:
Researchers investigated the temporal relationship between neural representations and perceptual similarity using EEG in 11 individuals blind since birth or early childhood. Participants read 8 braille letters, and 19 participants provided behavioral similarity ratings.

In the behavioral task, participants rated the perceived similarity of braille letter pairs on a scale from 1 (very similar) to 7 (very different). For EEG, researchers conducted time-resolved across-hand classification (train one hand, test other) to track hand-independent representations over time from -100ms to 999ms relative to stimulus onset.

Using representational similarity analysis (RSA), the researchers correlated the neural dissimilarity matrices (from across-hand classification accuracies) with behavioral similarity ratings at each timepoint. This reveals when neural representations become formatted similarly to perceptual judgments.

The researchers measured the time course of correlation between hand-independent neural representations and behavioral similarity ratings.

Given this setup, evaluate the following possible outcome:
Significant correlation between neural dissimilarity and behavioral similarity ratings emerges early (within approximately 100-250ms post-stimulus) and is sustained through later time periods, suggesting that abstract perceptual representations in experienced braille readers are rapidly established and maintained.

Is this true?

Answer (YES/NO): NO